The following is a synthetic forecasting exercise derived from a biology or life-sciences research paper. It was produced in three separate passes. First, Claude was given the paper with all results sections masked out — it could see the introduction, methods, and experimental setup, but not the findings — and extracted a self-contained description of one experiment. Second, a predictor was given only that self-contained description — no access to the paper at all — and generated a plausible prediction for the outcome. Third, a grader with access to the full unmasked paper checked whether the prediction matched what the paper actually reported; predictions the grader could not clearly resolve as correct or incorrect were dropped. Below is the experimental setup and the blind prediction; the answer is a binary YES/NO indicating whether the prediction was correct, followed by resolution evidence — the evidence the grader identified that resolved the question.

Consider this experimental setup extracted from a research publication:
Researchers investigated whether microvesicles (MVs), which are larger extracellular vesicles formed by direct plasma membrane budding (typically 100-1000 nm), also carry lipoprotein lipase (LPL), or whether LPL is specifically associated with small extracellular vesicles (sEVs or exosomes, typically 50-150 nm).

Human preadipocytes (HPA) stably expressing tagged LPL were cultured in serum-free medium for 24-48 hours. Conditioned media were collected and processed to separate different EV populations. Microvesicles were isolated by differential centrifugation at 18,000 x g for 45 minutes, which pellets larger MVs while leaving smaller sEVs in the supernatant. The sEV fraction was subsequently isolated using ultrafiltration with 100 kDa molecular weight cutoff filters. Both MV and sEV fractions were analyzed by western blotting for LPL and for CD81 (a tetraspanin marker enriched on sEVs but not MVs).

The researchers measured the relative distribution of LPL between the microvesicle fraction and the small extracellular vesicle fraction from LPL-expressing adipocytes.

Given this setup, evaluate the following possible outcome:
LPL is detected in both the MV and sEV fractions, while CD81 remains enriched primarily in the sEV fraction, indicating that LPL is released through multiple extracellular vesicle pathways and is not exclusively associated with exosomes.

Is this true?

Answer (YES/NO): YES